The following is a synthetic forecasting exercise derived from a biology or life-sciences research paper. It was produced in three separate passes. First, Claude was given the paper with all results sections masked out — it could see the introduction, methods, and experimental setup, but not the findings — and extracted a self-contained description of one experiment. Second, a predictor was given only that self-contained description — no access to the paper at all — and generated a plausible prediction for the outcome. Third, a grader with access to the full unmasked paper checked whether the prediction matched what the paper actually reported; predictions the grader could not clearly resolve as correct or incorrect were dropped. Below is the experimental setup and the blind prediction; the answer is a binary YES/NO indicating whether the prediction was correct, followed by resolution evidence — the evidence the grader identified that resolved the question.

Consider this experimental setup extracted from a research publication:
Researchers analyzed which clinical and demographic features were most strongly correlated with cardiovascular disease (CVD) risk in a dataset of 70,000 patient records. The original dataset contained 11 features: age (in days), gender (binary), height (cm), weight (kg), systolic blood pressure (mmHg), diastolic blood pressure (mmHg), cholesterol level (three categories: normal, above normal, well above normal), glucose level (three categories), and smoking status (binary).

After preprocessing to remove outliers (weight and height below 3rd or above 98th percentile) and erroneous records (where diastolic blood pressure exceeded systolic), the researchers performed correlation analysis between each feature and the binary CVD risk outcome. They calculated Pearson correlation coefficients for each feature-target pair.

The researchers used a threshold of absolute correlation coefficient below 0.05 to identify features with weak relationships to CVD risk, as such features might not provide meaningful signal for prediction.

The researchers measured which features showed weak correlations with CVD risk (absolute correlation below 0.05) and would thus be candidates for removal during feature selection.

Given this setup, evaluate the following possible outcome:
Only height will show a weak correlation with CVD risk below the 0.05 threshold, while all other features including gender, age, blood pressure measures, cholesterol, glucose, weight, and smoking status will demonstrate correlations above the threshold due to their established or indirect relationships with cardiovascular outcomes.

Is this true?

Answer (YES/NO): NO